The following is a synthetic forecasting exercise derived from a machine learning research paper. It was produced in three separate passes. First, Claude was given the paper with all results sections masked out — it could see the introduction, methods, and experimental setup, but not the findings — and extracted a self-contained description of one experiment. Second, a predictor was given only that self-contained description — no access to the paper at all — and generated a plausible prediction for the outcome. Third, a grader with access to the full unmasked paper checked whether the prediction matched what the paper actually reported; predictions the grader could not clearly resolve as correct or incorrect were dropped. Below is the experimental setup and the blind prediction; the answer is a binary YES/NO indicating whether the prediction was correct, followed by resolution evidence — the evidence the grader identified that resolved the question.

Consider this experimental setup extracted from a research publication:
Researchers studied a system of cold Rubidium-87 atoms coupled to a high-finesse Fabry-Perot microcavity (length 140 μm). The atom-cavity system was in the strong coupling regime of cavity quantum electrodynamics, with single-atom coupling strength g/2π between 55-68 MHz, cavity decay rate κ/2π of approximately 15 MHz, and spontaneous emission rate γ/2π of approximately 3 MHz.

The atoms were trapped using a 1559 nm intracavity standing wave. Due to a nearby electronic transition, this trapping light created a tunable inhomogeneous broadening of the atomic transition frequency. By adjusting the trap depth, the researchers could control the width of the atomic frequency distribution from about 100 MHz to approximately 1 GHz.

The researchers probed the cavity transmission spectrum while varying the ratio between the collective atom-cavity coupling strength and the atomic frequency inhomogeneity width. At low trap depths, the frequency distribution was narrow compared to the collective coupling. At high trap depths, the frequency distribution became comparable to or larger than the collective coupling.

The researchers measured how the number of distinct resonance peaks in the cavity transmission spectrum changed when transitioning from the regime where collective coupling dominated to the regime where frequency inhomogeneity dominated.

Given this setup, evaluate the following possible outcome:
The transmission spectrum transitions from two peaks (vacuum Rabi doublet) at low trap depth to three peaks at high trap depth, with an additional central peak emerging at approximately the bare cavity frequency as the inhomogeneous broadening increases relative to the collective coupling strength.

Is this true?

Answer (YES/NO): NO